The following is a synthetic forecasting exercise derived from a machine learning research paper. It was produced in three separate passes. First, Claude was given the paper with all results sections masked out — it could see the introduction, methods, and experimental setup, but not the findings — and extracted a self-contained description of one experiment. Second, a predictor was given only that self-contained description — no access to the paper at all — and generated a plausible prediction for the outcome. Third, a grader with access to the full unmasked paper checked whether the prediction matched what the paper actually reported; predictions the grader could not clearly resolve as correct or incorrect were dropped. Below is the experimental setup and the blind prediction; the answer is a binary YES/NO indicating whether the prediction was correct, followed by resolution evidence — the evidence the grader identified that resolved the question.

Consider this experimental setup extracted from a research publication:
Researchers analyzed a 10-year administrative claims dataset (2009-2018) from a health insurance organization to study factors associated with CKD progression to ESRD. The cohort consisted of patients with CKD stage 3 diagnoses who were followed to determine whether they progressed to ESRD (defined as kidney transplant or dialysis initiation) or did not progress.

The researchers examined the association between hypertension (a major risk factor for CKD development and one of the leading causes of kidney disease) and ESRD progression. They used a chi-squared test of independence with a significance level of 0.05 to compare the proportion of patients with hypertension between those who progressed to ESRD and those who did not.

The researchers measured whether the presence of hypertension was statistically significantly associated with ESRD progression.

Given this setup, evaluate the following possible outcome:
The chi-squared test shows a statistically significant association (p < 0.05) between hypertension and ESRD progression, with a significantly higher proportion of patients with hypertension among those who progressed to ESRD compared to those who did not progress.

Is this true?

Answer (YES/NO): NO